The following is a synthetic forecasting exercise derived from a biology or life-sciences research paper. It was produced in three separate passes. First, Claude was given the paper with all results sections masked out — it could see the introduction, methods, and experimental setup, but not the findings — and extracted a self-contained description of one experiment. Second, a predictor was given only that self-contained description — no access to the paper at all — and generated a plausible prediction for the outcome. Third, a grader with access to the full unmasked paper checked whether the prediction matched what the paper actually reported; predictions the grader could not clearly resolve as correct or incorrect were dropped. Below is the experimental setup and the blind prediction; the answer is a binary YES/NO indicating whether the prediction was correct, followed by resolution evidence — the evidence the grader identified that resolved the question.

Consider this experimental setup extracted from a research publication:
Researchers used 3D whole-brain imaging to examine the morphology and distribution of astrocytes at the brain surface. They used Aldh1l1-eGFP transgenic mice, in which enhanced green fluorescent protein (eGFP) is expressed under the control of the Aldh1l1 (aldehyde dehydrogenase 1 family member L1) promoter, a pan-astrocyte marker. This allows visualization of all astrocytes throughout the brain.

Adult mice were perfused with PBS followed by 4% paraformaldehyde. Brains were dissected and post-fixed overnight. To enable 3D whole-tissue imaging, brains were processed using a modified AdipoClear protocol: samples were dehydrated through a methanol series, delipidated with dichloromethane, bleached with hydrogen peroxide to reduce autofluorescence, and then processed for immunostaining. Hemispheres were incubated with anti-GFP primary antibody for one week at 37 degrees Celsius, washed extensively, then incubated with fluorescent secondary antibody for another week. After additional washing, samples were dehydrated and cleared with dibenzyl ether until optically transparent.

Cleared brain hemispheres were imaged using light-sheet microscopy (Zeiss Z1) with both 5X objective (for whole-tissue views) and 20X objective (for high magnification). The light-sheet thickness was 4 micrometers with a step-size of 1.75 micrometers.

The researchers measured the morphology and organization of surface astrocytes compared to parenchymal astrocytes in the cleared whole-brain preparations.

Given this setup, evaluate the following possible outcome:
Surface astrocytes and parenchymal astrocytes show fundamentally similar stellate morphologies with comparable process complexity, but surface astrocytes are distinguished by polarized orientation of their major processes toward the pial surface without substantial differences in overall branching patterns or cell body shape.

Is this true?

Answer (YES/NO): NO